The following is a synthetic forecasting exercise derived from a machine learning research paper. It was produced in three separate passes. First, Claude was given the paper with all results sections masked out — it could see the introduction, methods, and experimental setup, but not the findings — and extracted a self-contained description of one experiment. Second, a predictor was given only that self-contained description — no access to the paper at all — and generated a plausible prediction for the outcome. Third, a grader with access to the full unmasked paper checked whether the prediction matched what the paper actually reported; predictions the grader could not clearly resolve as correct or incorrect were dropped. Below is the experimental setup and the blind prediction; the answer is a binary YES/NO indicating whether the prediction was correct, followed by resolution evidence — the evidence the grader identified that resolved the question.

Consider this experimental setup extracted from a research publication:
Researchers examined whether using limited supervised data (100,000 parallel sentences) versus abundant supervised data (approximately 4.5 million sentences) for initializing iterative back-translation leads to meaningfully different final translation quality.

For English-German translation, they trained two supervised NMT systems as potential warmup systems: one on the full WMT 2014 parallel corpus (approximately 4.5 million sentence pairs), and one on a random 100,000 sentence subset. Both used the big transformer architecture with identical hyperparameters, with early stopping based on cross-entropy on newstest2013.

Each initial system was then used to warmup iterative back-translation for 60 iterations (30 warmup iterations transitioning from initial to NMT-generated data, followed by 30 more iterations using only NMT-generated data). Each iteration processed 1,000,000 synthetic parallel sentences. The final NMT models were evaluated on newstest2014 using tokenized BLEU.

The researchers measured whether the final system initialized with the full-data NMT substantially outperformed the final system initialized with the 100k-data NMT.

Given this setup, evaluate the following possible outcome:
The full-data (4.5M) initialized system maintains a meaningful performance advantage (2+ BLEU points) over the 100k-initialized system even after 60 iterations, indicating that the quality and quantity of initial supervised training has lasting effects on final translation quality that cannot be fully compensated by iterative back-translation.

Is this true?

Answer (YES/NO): YES